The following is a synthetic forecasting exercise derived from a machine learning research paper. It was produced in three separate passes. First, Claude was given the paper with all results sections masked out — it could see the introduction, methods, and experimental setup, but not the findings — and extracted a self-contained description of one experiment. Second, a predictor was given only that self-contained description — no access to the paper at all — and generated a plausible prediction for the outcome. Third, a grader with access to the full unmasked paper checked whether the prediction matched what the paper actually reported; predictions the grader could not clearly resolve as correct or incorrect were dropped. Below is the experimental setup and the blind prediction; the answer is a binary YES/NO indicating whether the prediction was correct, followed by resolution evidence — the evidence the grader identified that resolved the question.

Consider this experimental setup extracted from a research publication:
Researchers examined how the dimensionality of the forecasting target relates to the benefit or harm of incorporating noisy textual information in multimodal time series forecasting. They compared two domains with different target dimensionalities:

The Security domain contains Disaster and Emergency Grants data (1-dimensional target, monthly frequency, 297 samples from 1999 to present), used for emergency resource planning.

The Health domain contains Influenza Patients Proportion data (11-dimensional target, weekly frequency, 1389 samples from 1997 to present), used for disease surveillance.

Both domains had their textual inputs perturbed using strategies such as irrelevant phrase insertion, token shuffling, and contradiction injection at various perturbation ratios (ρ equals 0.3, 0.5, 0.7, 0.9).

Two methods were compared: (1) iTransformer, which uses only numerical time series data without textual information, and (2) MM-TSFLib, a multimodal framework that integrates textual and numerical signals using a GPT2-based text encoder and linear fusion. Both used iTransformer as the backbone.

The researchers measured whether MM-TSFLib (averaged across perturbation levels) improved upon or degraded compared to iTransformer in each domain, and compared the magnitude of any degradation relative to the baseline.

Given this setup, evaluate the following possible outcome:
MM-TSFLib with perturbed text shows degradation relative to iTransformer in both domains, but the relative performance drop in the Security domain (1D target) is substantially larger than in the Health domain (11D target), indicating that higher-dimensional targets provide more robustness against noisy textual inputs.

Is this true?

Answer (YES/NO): NO